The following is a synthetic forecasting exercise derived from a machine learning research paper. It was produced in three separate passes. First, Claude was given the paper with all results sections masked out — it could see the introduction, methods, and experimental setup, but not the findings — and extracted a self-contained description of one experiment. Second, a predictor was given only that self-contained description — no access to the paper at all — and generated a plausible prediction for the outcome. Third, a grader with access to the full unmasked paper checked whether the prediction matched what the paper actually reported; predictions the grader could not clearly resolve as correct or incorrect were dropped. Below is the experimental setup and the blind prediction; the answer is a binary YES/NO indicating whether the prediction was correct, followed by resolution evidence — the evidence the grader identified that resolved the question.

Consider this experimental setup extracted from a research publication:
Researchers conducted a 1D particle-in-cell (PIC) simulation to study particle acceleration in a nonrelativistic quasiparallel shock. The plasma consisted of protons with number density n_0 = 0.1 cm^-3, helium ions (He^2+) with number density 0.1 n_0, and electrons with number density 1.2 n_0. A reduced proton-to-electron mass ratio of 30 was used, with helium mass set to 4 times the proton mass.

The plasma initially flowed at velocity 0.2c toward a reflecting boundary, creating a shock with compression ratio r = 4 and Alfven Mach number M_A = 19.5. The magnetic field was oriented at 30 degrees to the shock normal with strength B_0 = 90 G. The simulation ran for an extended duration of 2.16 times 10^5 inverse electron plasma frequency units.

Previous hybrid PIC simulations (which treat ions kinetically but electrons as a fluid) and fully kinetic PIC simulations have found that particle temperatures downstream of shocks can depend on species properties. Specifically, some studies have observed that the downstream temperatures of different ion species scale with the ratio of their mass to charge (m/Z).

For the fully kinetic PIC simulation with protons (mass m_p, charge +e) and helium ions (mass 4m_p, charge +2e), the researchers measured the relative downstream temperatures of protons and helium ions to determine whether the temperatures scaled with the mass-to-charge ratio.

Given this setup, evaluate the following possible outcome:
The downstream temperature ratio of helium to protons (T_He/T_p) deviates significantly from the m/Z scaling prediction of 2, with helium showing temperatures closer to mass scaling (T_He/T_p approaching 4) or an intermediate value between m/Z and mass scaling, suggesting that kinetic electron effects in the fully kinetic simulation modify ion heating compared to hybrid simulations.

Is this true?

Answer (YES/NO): YES